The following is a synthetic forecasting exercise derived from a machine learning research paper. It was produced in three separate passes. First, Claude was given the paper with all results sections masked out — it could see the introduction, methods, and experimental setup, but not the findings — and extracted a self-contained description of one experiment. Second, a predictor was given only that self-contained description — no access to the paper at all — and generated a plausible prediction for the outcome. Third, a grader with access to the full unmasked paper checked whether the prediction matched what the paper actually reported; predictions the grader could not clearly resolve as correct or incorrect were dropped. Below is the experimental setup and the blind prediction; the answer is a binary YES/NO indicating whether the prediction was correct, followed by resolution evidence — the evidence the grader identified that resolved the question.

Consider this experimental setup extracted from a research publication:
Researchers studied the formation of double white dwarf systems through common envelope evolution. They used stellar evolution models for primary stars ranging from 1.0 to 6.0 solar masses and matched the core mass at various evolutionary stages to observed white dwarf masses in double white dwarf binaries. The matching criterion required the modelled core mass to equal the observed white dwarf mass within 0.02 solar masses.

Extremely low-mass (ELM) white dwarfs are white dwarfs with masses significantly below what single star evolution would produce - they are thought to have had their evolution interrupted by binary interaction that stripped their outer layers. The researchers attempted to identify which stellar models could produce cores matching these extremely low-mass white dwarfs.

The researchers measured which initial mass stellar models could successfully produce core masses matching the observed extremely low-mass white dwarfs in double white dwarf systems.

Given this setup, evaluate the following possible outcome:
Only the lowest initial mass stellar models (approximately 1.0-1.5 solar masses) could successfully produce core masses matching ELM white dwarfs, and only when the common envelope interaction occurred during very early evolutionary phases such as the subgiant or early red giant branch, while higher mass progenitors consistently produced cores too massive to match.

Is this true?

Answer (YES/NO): NO